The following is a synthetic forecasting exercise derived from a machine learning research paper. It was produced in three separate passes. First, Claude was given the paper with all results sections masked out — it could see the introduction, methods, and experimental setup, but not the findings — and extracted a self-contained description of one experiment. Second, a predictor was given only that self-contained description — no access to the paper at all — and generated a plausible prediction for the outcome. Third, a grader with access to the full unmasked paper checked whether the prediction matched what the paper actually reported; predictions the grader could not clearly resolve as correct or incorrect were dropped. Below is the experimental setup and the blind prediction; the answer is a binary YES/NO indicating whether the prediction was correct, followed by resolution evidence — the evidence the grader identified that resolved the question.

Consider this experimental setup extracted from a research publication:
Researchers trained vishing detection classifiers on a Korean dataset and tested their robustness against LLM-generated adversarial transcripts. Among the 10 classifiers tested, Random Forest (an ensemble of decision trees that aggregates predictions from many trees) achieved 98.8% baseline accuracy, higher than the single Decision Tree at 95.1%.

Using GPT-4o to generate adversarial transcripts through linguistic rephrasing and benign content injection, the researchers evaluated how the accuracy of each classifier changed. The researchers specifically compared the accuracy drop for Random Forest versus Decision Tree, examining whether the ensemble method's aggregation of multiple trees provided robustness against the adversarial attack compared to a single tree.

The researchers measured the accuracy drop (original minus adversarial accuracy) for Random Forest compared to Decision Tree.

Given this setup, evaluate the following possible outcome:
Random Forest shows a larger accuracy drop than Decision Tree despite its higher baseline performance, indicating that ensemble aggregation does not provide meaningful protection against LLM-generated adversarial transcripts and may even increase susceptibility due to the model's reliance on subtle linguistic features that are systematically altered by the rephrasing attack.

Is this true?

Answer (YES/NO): NO